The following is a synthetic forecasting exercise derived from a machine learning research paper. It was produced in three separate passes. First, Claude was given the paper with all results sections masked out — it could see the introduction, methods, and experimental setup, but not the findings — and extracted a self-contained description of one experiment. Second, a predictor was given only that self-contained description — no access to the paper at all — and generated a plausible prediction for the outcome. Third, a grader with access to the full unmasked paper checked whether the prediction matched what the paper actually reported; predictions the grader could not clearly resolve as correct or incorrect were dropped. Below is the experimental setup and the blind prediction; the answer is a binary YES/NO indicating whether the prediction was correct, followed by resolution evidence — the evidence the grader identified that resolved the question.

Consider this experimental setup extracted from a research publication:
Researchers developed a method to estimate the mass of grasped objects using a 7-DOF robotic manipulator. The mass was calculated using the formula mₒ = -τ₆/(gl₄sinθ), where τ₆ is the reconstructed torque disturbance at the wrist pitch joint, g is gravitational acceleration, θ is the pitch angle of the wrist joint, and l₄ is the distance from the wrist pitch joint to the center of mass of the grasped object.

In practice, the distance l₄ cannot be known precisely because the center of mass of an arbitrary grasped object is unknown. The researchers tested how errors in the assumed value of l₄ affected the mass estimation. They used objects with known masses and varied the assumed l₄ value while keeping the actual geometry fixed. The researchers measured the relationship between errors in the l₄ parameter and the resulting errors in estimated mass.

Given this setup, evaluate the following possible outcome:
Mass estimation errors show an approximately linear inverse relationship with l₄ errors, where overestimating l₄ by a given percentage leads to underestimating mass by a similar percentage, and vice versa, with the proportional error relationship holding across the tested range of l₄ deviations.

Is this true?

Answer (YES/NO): YES